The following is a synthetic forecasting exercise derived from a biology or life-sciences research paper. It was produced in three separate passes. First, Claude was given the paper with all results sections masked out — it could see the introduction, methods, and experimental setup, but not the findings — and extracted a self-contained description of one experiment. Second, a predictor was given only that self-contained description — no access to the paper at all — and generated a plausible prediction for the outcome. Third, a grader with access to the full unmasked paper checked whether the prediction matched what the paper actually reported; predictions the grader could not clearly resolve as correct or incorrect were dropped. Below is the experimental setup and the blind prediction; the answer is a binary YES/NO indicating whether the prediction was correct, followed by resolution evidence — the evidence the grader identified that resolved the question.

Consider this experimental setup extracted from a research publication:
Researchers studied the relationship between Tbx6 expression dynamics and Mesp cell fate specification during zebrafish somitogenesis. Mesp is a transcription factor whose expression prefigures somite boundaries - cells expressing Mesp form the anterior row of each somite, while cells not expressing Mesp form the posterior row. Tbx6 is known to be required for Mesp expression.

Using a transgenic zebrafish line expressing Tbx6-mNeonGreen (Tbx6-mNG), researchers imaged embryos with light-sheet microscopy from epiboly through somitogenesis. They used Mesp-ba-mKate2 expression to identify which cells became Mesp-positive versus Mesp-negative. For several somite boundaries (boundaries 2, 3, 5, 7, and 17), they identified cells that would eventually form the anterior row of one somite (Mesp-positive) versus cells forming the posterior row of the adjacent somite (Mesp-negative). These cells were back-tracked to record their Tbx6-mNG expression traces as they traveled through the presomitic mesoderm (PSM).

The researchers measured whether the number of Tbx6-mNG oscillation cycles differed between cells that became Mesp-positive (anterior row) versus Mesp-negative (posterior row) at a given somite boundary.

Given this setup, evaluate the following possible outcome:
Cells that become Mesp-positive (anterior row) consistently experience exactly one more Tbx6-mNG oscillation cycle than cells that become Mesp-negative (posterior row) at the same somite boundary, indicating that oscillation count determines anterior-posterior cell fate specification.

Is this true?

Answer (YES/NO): YES